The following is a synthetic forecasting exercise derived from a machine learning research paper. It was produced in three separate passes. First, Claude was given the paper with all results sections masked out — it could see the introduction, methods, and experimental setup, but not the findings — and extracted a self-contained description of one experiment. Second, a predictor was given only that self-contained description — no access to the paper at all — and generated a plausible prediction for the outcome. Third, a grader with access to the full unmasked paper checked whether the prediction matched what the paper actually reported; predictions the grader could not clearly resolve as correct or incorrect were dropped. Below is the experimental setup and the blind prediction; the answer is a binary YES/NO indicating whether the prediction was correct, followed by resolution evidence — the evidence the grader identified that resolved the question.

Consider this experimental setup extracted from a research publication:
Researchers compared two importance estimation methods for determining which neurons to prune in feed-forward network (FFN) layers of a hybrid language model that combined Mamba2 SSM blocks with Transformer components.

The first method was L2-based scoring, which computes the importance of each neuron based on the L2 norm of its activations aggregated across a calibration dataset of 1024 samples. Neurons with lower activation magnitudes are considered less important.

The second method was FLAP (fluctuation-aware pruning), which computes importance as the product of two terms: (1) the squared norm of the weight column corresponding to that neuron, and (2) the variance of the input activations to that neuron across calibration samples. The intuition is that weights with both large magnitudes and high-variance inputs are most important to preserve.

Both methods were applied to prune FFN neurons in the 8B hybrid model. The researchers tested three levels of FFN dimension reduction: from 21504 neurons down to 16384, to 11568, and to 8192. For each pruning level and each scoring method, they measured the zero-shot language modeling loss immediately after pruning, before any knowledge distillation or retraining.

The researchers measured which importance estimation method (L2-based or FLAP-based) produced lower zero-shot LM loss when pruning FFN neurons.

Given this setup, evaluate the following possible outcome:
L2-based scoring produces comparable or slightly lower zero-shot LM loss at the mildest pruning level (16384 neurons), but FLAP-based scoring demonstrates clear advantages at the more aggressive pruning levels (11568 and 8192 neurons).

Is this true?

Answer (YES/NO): NO